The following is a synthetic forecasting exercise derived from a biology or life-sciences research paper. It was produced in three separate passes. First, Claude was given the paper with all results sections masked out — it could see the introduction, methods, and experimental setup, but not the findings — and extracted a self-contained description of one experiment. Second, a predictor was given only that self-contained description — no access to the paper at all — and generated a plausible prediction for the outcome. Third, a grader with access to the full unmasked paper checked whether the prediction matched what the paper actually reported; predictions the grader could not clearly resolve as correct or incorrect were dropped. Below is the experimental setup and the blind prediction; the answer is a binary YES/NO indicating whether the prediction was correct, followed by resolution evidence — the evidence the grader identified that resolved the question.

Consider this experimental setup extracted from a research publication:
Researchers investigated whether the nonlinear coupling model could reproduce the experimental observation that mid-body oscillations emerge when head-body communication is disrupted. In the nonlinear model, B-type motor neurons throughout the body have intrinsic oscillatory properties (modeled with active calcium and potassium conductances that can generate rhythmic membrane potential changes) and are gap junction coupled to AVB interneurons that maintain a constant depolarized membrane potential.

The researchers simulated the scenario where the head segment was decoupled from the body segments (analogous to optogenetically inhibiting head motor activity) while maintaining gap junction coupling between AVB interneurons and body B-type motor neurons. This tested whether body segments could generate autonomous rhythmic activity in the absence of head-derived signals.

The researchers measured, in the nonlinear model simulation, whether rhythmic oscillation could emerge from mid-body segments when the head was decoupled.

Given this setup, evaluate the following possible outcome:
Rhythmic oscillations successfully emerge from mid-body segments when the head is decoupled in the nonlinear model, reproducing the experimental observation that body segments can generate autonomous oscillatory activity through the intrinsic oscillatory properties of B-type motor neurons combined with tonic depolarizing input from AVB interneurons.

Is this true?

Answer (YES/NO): YES